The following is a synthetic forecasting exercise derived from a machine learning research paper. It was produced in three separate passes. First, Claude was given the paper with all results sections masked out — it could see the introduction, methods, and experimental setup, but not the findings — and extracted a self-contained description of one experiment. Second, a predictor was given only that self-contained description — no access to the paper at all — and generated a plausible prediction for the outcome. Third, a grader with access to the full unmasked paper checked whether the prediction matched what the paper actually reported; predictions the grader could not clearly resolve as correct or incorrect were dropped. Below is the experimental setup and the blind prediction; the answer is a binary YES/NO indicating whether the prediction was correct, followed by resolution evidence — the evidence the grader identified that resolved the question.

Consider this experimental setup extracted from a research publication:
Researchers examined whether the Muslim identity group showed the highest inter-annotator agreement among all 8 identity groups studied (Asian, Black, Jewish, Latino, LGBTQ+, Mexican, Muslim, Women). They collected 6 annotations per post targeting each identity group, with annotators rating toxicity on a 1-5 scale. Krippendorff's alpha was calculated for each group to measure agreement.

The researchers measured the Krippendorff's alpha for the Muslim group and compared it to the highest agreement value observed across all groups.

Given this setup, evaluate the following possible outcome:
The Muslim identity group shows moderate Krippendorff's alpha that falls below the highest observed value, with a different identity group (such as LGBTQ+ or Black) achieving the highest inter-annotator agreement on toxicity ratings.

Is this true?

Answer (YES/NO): NO